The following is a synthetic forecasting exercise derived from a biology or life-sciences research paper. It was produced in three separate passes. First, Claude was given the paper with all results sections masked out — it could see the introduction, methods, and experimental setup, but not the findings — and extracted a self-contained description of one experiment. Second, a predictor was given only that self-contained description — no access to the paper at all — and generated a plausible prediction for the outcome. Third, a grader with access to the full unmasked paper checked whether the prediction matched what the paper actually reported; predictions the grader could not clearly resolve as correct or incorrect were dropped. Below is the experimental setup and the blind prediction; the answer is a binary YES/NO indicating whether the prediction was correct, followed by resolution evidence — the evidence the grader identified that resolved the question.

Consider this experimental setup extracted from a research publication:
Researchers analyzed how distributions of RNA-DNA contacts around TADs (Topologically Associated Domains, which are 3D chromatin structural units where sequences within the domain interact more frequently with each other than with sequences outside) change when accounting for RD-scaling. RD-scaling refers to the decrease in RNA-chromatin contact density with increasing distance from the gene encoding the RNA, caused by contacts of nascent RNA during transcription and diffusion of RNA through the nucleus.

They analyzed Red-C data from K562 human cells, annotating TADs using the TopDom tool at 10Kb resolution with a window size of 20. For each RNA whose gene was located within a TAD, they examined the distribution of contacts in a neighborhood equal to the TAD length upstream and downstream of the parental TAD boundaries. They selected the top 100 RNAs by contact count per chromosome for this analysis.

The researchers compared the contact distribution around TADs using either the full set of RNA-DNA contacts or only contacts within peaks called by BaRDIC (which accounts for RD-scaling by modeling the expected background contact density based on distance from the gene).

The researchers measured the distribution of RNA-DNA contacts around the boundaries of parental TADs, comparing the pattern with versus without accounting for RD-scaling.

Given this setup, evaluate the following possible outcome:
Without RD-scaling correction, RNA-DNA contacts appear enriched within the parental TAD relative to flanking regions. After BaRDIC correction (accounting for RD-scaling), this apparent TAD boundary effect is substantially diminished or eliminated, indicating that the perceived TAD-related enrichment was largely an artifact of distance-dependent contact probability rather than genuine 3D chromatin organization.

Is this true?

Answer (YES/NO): NO